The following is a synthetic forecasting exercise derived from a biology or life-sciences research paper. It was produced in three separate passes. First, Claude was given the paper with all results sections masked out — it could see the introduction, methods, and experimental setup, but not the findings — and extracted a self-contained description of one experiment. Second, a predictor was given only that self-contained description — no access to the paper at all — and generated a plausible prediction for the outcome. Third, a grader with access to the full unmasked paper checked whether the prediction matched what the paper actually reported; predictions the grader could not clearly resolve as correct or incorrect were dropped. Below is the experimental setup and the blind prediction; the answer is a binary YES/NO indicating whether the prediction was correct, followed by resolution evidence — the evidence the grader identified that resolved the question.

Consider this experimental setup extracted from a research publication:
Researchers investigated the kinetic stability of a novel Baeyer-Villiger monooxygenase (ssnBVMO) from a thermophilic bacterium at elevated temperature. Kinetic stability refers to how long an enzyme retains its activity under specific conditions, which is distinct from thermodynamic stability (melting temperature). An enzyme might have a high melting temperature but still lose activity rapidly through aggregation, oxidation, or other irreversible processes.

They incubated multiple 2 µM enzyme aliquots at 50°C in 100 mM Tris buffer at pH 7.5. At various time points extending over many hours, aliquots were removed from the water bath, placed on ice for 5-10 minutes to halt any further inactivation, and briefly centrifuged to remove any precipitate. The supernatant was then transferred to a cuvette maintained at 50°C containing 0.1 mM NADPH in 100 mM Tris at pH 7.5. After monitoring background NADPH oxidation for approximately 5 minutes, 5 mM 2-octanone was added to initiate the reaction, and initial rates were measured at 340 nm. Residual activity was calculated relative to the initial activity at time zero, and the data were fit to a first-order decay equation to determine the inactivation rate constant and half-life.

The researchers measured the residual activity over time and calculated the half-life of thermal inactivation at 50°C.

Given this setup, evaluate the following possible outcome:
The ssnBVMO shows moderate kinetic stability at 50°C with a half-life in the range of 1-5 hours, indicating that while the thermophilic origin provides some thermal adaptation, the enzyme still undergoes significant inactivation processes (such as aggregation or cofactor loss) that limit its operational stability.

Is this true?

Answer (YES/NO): NO